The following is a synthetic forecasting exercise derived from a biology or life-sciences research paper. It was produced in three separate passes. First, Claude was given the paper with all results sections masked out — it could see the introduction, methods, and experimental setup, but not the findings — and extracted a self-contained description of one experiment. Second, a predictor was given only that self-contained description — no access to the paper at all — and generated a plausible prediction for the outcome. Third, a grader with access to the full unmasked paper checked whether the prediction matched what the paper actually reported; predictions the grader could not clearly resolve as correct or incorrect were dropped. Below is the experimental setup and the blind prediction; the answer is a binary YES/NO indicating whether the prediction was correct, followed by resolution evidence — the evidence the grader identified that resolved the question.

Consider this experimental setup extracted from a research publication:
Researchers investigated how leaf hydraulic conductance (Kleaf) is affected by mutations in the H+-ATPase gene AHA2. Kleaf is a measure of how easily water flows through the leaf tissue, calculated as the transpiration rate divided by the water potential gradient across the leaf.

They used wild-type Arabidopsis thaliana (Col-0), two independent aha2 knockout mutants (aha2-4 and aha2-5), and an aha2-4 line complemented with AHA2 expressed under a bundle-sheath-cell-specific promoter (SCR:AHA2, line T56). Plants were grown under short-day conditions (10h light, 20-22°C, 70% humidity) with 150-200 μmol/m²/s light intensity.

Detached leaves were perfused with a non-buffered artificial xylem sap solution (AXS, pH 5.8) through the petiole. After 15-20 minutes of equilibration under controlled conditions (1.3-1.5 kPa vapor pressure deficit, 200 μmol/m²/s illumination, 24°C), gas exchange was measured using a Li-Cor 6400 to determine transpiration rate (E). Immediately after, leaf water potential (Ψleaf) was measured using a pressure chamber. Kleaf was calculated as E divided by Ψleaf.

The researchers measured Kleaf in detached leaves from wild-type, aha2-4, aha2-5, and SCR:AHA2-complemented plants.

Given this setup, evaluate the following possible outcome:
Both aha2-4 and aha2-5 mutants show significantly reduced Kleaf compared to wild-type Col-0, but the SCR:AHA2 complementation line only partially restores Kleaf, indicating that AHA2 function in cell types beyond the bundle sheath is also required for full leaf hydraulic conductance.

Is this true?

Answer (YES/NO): NO